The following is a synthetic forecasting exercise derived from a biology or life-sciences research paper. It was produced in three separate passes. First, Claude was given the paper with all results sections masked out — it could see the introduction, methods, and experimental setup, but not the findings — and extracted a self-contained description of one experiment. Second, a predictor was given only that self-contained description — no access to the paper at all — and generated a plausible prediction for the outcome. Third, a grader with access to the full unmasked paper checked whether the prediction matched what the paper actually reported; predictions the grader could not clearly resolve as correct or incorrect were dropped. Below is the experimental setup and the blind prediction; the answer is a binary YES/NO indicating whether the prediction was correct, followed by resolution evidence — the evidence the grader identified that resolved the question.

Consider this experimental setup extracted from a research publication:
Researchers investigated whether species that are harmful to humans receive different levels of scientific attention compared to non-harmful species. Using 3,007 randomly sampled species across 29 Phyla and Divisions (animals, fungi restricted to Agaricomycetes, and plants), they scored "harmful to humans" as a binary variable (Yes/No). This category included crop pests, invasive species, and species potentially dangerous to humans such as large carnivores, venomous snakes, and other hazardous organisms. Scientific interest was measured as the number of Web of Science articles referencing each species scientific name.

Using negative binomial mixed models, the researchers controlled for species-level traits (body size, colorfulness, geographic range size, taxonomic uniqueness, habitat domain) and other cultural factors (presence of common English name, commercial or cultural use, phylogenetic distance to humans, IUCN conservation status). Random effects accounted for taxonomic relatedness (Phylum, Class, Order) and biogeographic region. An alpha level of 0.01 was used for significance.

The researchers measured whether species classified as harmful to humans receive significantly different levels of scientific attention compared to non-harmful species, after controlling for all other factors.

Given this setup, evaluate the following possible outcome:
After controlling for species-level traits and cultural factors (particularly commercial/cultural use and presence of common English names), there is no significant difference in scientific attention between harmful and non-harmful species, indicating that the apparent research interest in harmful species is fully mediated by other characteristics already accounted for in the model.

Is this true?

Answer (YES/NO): NO